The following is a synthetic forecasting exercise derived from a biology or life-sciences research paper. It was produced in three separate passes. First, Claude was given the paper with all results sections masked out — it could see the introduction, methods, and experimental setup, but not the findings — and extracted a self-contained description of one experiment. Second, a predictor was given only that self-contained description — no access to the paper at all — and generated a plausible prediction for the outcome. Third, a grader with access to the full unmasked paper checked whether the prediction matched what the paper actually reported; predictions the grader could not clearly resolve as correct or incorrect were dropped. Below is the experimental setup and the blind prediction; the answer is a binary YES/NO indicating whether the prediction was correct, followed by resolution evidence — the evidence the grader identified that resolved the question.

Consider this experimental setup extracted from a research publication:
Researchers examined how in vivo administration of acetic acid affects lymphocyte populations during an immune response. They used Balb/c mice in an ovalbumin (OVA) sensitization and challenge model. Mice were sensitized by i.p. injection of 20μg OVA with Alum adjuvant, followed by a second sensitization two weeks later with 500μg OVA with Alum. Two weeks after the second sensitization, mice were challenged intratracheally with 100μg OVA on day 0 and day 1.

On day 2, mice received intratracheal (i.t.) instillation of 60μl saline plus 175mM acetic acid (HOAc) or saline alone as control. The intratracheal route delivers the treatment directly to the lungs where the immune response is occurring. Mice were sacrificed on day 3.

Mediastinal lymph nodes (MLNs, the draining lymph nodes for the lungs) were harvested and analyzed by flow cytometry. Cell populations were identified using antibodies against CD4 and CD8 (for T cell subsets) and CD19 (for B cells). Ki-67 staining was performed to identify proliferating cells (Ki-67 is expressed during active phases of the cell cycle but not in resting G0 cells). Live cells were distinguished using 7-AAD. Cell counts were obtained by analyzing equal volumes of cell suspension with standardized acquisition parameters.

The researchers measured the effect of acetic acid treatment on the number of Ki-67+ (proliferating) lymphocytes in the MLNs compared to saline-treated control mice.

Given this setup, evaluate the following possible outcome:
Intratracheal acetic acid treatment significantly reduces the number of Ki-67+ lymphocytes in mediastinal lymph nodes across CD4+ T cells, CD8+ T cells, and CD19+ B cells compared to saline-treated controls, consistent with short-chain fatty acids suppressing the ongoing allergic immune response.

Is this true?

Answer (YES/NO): YES